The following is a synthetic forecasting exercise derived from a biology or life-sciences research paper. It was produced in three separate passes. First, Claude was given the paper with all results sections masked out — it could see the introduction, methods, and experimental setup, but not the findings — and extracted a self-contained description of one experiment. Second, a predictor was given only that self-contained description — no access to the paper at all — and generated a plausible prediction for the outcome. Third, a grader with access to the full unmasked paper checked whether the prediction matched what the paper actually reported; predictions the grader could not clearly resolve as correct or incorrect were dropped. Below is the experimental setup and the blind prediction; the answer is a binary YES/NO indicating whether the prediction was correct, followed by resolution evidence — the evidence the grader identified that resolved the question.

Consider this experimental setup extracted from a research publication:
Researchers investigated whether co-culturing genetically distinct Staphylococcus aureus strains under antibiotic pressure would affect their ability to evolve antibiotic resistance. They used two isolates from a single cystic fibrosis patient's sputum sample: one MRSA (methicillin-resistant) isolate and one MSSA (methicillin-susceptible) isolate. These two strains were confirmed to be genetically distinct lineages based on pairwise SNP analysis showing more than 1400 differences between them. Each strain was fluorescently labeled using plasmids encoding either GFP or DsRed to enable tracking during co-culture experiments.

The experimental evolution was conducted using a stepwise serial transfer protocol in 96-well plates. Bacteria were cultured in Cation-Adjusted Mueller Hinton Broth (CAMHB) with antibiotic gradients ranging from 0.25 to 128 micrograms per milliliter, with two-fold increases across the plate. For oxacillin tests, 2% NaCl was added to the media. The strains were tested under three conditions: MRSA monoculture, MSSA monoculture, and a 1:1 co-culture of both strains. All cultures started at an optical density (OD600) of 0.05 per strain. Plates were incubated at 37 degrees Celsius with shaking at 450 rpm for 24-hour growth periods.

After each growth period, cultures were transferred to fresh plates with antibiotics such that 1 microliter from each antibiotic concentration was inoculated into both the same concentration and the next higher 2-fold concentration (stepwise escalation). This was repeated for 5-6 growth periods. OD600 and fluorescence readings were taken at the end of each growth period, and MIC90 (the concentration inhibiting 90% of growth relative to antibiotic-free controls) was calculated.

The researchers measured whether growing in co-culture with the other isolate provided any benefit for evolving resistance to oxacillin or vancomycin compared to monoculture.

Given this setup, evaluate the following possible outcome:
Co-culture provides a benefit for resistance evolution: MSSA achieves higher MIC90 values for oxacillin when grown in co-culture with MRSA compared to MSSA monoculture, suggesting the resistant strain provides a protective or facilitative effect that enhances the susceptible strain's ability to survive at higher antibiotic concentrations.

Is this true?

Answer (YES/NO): NO